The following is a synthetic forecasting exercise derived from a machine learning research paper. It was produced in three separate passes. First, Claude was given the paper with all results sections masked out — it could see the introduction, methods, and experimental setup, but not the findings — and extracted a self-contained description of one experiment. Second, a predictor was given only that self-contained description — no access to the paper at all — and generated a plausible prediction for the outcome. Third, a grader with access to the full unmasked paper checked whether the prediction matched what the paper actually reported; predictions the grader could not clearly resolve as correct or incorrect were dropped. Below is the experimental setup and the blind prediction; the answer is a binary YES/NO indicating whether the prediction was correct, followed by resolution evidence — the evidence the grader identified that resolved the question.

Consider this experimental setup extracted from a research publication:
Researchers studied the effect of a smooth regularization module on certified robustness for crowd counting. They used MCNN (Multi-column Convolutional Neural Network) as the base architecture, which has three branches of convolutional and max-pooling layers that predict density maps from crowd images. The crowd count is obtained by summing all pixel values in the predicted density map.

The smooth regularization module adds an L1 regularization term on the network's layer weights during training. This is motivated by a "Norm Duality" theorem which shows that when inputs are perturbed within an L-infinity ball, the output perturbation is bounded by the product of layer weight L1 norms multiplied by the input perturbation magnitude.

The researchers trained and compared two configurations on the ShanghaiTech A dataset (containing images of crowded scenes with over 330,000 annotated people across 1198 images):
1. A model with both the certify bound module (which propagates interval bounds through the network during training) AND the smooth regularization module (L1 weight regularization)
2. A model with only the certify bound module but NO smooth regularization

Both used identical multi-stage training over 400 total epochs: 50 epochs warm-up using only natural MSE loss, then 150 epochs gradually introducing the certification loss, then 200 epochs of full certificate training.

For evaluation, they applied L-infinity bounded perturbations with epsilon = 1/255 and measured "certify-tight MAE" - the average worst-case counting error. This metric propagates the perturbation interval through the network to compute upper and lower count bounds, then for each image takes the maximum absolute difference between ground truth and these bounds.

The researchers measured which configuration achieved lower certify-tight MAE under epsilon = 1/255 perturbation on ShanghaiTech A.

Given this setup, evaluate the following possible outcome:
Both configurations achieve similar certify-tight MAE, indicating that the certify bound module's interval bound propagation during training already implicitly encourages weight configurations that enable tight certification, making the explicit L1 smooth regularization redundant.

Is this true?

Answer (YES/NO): NO